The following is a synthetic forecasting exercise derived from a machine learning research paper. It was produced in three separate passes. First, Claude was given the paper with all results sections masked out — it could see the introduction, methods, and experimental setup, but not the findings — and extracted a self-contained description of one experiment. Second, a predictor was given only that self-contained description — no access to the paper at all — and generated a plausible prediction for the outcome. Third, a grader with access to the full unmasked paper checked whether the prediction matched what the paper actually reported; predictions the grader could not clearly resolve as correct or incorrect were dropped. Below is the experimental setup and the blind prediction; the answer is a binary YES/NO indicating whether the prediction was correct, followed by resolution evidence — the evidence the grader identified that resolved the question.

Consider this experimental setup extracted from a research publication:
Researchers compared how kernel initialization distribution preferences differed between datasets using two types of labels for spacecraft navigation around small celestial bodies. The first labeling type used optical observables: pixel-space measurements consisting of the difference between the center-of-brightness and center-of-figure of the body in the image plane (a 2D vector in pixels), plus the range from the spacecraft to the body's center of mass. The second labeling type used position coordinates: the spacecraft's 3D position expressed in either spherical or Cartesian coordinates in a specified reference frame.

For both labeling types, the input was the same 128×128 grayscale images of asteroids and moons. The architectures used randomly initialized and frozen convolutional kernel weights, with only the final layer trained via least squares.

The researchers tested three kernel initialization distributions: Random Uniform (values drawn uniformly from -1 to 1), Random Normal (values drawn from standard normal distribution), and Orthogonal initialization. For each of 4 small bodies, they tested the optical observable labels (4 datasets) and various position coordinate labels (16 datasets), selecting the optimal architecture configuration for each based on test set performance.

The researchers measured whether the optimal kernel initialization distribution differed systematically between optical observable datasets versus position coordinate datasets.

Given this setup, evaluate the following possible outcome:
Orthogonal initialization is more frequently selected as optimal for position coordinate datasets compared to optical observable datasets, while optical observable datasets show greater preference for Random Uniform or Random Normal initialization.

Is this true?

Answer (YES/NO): YES